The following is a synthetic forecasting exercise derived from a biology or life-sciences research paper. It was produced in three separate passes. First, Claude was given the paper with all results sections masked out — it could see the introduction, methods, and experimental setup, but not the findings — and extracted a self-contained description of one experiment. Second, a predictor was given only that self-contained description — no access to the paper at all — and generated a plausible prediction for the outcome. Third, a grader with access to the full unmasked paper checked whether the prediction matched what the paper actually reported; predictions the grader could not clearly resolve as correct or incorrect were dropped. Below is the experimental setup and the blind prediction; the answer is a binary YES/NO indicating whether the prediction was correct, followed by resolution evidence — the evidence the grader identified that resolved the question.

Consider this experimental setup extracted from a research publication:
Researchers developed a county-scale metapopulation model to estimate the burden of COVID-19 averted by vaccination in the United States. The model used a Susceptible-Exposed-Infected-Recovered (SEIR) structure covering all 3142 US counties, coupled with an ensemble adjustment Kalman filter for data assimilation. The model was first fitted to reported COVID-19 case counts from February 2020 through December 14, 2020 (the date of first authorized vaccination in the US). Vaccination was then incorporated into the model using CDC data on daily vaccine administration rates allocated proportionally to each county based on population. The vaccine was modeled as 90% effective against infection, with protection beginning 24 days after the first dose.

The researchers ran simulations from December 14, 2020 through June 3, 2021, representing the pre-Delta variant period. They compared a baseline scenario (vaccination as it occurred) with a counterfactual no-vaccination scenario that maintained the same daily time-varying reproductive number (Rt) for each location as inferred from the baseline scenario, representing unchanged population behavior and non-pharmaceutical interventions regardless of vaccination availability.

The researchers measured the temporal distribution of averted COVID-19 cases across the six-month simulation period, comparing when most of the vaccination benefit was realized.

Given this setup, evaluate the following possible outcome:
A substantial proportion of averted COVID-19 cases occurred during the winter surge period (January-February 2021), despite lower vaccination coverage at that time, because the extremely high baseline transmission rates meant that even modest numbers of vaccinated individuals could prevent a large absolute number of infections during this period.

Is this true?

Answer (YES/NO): NO